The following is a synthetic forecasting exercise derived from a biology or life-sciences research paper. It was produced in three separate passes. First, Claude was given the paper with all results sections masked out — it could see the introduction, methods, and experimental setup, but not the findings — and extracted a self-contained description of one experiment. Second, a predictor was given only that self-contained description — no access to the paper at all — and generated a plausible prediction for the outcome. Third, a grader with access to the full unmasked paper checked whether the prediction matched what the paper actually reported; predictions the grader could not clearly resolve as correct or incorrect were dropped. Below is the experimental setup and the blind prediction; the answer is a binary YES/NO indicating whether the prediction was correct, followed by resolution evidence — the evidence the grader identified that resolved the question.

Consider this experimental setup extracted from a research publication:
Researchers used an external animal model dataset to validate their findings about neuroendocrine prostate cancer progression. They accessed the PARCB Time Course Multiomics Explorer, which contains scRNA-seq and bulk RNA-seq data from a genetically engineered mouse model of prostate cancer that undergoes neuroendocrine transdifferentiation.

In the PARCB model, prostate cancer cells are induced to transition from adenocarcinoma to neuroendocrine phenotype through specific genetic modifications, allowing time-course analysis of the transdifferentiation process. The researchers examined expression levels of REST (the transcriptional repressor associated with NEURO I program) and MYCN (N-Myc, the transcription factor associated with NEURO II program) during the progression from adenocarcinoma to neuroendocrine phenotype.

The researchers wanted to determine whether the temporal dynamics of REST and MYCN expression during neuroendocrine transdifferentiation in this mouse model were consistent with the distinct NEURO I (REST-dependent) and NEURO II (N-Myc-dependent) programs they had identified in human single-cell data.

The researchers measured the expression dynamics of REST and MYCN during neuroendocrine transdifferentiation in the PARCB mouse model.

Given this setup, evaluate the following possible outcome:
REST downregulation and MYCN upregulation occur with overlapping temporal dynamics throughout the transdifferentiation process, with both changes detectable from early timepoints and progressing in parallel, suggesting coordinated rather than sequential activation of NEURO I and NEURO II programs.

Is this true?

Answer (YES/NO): NO